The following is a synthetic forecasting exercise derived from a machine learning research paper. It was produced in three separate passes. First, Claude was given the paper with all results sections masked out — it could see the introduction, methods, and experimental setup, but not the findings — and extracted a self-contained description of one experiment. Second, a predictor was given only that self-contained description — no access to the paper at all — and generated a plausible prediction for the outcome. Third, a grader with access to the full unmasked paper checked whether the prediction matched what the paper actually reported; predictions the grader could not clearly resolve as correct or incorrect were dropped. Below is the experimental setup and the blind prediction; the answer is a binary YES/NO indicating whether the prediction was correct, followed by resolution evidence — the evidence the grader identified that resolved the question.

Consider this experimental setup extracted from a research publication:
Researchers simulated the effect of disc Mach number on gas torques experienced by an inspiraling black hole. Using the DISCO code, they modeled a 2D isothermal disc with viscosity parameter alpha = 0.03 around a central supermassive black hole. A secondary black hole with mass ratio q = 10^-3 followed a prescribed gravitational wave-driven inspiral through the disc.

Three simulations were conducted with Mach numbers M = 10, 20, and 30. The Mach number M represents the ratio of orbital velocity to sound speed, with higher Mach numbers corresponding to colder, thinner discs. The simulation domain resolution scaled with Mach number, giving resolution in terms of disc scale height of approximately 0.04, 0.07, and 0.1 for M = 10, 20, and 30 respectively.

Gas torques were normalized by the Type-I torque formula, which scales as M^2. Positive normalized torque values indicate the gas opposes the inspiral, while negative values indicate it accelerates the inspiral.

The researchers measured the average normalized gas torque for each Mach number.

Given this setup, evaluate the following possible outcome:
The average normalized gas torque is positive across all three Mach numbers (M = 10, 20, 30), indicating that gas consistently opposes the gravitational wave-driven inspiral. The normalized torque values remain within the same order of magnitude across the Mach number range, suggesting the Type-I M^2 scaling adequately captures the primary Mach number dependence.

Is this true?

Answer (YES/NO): NO